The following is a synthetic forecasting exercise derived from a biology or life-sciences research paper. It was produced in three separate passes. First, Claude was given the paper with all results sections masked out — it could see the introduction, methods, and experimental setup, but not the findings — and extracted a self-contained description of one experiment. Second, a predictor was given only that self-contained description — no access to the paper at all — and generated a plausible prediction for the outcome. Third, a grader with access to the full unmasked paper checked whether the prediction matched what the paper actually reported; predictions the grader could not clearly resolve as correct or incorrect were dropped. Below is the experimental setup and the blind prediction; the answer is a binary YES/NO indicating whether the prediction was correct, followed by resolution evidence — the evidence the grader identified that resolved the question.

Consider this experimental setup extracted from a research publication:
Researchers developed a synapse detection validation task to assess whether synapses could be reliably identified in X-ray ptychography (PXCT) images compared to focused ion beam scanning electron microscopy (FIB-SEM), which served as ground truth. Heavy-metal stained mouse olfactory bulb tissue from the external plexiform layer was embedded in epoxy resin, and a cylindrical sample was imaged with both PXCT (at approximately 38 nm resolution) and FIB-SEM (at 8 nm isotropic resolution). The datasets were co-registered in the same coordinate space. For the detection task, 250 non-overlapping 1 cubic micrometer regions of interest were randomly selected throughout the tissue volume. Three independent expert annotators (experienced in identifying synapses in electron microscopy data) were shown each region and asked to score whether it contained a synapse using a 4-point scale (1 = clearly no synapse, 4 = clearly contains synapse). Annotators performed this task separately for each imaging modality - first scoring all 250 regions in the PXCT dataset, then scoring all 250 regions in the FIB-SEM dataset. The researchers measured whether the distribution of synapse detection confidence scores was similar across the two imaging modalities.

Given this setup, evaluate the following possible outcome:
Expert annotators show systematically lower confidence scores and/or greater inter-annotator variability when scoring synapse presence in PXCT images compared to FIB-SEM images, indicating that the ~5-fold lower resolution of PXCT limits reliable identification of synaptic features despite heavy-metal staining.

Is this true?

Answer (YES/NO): NO